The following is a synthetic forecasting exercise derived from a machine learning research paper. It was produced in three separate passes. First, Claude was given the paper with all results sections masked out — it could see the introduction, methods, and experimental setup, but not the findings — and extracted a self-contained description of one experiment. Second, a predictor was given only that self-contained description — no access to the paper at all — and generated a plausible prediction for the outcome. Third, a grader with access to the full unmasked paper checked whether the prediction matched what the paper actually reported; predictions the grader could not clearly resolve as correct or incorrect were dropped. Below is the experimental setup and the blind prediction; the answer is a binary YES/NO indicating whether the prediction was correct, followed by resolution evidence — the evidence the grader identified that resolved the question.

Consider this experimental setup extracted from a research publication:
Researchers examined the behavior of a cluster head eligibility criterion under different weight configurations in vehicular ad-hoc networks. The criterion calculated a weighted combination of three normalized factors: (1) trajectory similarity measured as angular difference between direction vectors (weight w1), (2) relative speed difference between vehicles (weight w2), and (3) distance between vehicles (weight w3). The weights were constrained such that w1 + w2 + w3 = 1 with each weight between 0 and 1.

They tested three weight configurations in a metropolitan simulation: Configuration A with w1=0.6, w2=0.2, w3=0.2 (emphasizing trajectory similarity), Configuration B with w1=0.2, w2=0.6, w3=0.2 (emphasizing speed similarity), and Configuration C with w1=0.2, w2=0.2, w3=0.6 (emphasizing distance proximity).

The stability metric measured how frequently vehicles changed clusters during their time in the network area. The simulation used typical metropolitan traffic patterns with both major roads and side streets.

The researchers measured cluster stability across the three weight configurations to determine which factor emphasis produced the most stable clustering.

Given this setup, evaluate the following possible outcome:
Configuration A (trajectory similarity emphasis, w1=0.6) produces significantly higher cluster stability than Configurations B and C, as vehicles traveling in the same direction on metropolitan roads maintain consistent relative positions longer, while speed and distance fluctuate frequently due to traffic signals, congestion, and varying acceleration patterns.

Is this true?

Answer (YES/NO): YES